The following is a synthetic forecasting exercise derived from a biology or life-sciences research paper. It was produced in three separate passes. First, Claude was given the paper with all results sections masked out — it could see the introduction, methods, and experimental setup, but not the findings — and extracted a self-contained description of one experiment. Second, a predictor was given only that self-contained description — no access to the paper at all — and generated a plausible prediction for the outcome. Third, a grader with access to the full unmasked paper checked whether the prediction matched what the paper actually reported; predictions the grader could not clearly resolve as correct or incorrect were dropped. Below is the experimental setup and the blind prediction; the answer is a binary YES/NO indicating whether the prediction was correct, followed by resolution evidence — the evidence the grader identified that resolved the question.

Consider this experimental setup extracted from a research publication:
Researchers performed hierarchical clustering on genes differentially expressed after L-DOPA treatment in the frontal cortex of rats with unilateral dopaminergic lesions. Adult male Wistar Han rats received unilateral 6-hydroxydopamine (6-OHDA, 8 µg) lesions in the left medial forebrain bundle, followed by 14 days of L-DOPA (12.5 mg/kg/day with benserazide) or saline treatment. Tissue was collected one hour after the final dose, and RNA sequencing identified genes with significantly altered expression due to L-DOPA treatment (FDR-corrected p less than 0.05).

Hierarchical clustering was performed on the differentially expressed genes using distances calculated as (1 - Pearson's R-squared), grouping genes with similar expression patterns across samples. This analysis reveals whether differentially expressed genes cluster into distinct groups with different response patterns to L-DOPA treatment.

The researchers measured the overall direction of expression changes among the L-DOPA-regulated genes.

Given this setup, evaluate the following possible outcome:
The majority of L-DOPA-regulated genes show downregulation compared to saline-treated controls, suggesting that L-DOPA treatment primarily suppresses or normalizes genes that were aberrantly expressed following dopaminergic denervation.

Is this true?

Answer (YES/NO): NO